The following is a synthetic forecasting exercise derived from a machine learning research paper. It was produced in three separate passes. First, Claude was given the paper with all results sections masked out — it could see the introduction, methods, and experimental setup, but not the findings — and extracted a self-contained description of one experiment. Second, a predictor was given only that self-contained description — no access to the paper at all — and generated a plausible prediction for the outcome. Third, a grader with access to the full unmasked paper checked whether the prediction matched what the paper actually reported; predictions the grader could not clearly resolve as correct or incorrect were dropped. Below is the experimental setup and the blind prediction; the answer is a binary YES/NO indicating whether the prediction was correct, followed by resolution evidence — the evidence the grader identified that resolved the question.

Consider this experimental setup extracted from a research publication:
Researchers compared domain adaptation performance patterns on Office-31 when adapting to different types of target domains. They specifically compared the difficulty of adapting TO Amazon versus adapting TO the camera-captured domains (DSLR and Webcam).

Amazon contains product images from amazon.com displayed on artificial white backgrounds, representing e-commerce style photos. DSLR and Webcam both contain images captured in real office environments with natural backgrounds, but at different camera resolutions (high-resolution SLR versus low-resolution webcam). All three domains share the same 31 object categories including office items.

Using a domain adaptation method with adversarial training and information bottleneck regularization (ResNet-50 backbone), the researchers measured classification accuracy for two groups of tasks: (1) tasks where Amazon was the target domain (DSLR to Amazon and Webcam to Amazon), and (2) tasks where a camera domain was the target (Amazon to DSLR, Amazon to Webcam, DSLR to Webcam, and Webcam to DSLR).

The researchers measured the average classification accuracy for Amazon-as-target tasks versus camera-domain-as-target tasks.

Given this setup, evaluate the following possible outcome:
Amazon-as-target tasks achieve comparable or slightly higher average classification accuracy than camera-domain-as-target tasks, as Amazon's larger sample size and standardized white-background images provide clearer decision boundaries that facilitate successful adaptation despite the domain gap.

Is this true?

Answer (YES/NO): NO